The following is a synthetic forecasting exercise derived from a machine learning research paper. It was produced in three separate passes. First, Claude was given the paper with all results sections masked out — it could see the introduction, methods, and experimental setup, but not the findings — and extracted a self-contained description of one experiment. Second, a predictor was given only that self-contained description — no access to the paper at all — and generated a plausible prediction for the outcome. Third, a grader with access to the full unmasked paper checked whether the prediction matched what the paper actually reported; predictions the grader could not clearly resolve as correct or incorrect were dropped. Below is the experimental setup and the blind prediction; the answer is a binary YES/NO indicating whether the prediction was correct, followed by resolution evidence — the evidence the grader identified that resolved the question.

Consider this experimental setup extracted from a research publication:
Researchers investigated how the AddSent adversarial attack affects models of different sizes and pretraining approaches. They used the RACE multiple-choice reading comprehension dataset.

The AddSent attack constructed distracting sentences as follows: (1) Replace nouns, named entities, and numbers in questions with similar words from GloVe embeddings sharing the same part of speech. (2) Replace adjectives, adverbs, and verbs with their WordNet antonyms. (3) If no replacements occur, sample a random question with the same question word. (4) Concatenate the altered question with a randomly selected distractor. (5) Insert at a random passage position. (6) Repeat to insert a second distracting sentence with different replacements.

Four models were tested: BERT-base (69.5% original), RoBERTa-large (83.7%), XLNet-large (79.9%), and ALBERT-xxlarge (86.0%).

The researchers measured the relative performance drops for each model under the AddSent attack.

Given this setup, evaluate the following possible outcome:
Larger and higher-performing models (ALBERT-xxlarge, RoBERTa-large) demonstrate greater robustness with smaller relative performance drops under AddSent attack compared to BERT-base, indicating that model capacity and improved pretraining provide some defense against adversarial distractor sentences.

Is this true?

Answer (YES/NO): YES